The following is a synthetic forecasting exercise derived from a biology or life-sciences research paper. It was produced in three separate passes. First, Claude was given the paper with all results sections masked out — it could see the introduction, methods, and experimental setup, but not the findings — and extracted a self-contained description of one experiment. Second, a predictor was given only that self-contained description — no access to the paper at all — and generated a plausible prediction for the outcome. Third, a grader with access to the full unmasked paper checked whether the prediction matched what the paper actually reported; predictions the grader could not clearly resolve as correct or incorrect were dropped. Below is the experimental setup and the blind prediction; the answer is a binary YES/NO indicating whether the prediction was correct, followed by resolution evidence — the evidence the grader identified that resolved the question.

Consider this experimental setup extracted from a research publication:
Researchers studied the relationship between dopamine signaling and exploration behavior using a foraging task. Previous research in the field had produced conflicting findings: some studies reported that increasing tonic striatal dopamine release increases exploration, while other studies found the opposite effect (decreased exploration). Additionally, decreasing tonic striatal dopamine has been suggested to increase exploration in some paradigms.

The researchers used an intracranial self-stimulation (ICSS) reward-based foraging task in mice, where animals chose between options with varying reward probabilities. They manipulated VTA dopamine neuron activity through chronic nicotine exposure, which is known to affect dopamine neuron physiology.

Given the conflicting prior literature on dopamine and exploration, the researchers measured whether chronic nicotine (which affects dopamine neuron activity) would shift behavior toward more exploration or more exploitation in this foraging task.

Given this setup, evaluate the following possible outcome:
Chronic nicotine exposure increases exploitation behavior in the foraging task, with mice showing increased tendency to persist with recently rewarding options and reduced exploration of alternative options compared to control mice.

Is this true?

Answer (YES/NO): NO